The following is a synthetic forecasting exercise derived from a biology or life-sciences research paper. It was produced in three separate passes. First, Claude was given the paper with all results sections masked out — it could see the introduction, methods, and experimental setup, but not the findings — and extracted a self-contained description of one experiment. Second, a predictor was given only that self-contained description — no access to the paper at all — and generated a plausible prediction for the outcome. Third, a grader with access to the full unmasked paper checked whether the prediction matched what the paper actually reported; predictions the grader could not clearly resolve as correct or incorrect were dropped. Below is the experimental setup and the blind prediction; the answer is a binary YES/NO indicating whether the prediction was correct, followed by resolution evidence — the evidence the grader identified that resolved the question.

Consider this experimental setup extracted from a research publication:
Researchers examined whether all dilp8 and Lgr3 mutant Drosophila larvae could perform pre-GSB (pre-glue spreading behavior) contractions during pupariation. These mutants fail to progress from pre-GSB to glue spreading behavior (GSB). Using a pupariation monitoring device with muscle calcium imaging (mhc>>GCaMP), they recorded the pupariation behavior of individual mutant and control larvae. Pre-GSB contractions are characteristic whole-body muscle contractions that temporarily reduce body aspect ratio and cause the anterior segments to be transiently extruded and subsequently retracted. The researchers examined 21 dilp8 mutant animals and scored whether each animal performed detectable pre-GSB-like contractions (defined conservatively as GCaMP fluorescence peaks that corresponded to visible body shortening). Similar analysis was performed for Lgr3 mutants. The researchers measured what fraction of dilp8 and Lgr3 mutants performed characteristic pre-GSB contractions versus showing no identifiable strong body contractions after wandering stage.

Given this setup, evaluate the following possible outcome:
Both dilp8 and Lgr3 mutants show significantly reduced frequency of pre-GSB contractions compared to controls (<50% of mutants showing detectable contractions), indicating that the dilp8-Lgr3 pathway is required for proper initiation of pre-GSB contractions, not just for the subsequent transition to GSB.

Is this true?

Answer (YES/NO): NO